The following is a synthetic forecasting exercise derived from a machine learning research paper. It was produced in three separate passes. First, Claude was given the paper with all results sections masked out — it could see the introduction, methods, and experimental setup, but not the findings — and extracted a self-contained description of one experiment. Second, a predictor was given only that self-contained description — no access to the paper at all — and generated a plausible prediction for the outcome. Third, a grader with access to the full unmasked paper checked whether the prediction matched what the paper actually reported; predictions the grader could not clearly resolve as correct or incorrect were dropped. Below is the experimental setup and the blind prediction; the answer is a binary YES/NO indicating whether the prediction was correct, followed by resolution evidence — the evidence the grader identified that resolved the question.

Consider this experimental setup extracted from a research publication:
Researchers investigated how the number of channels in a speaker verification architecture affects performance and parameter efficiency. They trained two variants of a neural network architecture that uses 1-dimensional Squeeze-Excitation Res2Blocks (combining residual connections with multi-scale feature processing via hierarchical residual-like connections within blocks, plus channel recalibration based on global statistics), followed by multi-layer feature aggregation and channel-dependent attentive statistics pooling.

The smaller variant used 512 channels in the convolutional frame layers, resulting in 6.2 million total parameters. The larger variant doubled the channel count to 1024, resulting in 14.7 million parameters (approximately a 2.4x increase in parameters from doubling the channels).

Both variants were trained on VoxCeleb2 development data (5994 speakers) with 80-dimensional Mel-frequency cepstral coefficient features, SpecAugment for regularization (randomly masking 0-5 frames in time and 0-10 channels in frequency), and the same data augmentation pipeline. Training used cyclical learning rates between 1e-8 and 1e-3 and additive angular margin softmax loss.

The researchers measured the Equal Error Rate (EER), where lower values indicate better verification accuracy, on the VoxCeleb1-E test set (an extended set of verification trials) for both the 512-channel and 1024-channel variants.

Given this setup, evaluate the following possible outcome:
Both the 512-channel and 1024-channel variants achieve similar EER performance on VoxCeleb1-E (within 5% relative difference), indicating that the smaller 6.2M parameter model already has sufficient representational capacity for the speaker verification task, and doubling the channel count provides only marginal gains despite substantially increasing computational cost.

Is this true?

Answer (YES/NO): NO